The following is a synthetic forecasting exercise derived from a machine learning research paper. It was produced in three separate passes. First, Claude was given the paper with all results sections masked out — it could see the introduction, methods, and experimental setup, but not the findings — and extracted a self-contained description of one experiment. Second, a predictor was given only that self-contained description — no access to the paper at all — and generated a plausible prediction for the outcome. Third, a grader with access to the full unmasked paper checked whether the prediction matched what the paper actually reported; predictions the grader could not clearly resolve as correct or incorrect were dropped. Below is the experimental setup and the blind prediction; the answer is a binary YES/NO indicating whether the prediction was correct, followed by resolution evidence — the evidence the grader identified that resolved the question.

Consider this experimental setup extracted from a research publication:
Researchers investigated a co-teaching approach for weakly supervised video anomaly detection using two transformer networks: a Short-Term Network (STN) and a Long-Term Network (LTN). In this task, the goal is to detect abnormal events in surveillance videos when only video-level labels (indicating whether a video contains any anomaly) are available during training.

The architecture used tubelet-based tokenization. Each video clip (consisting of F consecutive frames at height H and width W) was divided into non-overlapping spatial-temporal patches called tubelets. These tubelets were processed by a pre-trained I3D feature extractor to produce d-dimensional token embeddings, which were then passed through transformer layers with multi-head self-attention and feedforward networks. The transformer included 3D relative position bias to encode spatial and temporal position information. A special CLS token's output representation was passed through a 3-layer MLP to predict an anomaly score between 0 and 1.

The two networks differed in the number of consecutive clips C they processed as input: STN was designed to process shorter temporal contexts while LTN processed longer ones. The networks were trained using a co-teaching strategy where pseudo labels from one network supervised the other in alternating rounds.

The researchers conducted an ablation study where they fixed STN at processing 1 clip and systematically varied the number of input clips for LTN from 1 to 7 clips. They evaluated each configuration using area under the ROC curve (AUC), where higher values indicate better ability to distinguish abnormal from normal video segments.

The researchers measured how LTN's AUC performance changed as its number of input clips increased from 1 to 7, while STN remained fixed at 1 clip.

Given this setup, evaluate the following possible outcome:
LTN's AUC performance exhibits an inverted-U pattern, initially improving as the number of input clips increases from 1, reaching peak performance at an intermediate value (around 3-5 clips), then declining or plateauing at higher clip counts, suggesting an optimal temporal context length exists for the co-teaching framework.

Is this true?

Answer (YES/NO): YES